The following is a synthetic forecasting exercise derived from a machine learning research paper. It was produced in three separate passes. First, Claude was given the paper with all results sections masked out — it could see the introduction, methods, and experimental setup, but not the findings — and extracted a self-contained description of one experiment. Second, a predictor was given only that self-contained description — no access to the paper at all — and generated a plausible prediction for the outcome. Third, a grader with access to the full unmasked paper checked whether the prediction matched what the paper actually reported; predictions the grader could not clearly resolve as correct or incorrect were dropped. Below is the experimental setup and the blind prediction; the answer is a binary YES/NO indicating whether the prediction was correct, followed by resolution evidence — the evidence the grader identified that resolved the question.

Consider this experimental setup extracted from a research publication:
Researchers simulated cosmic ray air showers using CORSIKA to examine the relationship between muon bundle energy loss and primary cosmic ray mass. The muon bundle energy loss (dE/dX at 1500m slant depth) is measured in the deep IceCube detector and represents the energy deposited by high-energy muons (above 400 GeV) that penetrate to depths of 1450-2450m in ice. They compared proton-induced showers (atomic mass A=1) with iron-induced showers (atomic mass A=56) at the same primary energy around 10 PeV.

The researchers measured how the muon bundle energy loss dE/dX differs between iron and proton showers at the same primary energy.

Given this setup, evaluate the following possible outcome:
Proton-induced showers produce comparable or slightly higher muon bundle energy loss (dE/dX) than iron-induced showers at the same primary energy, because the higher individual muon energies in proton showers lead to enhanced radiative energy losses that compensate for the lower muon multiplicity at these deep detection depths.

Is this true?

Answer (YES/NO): NO